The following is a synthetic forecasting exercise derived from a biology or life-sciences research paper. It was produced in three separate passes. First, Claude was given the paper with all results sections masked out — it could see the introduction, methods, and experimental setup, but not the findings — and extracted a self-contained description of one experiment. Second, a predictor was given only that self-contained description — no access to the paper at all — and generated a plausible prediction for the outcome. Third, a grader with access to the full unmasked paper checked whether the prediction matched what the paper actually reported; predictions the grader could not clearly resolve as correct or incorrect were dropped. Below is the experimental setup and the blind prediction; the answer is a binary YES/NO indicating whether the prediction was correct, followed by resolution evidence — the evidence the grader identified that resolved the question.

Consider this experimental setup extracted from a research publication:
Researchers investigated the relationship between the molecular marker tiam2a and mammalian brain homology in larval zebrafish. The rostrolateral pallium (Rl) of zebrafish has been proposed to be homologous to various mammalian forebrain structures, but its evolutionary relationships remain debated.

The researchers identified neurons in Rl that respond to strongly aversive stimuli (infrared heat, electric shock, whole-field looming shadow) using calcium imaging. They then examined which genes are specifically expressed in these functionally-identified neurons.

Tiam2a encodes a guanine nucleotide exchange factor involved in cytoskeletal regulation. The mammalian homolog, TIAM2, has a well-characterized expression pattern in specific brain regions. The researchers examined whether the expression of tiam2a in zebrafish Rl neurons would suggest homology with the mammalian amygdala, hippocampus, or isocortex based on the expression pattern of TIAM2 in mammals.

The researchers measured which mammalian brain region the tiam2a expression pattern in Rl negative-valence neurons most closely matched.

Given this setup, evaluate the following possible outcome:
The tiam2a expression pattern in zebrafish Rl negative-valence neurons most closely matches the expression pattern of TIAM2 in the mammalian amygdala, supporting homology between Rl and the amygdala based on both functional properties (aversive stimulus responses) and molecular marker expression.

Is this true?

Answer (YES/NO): NO